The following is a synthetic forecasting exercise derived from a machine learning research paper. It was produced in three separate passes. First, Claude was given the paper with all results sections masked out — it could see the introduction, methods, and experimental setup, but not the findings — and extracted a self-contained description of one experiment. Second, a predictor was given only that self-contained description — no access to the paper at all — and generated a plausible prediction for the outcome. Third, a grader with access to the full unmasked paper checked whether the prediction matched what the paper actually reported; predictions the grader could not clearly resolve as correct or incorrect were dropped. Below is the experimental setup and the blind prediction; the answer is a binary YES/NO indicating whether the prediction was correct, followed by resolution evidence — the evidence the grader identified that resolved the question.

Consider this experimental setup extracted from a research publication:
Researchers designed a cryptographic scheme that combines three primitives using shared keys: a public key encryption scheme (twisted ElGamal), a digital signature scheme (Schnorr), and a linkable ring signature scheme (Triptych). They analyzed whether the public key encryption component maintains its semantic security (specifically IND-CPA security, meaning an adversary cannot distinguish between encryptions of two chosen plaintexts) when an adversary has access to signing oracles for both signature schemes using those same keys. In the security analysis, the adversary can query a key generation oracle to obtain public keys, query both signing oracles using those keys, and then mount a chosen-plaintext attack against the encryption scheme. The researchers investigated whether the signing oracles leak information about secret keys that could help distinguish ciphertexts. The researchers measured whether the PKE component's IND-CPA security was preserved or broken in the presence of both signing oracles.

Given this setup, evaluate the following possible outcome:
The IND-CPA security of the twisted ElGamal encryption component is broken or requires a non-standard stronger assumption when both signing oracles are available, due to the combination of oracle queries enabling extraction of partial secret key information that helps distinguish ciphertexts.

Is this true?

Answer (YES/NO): NO